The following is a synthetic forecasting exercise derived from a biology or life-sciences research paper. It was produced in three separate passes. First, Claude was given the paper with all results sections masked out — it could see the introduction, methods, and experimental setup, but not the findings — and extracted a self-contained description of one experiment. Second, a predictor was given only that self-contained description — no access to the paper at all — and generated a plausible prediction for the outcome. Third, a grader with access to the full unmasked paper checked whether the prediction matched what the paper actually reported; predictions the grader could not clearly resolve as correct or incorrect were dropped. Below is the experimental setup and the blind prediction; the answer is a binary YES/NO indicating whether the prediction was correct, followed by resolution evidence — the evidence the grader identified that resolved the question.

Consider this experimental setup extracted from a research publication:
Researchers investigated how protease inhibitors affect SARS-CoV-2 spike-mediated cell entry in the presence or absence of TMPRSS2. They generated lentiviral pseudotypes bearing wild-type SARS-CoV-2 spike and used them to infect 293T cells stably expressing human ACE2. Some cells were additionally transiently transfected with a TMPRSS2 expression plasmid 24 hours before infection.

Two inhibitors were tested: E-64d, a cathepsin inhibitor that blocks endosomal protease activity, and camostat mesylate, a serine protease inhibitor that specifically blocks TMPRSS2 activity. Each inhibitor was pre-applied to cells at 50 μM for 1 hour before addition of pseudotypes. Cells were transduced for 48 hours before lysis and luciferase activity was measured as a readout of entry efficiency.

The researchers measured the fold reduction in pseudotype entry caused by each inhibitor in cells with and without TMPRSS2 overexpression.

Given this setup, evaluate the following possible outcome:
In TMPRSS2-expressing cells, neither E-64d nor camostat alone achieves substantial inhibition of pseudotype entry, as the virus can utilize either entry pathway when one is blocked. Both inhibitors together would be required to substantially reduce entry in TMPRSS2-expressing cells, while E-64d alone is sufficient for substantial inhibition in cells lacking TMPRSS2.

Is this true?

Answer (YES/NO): NO